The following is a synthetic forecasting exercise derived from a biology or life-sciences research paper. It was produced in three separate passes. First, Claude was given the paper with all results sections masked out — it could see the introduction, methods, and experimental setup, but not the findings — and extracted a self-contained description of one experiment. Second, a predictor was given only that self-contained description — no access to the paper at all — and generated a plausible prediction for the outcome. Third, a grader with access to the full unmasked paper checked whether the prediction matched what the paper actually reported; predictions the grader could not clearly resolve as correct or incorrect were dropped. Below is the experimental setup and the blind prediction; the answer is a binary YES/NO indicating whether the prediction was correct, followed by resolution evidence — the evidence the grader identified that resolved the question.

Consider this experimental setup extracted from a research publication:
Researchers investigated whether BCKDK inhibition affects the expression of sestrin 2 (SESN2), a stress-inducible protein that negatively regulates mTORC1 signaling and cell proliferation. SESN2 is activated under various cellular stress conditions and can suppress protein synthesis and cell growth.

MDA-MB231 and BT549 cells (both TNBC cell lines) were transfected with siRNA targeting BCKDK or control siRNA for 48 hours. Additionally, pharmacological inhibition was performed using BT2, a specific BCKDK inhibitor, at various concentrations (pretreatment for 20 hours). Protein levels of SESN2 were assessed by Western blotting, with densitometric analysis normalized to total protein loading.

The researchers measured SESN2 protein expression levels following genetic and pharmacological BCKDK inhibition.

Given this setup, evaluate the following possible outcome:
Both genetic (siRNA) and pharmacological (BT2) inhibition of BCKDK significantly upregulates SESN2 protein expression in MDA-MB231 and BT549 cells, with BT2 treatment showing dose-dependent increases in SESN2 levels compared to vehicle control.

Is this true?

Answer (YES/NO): NO